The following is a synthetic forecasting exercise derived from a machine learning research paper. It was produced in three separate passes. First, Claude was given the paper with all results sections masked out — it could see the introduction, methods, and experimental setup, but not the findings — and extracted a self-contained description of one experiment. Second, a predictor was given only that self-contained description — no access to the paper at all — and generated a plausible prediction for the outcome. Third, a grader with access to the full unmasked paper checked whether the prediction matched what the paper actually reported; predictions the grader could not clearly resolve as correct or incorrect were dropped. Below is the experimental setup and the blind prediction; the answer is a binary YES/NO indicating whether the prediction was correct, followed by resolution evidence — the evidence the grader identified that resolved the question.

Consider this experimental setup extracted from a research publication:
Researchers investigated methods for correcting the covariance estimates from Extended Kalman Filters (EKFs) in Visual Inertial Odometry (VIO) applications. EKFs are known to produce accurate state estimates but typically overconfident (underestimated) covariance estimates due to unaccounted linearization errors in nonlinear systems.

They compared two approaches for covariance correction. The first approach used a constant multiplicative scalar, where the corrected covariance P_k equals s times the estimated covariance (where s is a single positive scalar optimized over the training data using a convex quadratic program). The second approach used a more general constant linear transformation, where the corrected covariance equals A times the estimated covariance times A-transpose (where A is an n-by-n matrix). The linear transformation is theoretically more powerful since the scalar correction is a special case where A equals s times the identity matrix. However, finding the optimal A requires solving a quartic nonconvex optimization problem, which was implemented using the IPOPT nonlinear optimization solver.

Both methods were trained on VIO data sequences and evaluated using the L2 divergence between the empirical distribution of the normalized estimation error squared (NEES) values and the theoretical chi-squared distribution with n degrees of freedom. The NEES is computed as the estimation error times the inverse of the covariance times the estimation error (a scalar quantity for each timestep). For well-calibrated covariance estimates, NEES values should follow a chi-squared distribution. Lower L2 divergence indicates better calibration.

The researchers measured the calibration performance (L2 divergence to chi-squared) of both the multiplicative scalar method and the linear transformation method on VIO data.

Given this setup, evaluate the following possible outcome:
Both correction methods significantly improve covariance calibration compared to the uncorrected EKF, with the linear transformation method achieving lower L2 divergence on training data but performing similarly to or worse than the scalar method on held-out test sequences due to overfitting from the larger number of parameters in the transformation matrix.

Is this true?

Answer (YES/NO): NO